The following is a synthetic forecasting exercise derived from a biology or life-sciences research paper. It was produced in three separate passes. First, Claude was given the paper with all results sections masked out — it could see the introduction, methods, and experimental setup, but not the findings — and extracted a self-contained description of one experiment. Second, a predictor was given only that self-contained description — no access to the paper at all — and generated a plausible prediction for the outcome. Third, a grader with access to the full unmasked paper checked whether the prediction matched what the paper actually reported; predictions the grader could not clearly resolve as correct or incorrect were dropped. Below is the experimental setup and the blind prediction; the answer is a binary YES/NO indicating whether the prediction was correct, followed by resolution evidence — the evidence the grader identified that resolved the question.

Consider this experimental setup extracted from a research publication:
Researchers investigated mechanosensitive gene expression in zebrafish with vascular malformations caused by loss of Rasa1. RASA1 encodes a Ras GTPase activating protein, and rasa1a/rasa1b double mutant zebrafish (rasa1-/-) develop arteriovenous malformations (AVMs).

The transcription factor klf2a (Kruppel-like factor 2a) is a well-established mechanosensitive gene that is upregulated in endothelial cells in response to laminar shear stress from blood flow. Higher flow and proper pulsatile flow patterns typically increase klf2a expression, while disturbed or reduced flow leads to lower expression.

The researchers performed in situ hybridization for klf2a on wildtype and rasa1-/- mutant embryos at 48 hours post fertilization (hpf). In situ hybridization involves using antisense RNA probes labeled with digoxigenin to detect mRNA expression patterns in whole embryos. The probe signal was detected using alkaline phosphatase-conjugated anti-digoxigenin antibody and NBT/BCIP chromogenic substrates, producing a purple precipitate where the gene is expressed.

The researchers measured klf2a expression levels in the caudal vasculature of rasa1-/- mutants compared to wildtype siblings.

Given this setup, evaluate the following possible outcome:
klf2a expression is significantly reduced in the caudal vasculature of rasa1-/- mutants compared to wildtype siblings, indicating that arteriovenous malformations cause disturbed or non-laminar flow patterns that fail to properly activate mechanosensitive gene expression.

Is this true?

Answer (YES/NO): YES